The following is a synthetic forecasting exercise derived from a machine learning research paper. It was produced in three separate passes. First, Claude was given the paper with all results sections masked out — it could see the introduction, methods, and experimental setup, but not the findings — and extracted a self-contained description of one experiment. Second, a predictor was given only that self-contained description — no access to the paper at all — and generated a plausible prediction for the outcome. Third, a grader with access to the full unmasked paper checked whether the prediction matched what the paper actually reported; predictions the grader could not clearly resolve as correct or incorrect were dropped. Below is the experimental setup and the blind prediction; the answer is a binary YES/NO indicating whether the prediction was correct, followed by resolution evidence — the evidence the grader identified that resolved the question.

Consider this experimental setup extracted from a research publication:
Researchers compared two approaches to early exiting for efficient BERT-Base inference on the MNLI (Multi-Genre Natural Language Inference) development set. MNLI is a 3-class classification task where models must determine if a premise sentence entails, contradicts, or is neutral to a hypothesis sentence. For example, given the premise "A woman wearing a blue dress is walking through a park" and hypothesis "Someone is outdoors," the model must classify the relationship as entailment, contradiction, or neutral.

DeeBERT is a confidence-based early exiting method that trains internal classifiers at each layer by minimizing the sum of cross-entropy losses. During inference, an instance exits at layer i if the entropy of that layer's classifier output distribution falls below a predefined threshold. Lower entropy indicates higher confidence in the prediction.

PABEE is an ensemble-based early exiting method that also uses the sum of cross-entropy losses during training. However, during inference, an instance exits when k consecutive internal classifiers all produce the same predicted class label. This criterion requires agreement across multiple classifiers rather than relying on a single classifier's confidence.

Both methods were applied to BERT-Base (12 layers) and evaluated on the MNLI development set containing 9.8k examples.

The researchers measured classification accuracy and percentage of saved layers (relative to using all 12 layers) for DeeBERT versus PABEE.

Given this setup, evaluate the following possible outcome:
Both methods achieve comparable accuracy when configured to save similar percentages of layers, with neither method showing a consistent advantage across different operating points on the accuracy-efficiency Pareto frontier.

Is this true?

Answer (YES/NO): NO